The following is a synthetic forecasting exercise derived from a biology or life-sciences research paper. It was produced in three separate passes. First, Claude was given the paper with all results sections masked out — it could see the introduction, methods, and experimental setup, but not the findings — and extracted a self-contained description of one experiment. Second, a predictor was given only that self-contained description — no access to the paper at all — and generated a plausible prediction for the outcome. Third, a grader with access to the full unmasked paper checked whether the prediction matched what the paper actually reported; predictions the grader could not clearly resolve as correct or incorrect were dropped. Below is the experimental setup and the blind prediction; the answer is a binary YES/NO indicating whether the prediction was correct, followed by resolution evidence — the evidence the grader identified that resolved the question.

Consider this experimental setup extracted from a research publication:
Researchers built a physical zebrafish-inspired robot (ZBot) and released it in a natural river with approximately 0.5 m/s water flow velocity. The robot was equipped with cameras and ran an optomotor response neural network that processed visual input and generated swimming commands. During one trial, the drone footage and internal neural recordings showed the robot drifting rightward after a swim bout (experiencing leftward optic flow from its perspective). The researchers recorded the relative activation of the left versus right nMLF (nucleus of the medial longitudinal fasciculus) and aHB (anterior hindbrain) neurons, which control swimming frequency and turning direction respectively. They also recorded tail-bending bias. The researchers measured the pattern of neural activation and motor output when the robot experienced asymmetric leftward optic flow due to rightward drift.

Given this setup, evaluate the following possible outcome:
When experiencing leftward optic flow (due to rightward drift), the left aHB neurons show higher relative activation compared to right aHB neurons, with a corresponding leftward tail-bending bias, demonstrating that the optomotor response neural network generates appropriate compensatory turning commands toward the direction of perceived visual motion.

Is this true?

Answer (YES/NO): YES